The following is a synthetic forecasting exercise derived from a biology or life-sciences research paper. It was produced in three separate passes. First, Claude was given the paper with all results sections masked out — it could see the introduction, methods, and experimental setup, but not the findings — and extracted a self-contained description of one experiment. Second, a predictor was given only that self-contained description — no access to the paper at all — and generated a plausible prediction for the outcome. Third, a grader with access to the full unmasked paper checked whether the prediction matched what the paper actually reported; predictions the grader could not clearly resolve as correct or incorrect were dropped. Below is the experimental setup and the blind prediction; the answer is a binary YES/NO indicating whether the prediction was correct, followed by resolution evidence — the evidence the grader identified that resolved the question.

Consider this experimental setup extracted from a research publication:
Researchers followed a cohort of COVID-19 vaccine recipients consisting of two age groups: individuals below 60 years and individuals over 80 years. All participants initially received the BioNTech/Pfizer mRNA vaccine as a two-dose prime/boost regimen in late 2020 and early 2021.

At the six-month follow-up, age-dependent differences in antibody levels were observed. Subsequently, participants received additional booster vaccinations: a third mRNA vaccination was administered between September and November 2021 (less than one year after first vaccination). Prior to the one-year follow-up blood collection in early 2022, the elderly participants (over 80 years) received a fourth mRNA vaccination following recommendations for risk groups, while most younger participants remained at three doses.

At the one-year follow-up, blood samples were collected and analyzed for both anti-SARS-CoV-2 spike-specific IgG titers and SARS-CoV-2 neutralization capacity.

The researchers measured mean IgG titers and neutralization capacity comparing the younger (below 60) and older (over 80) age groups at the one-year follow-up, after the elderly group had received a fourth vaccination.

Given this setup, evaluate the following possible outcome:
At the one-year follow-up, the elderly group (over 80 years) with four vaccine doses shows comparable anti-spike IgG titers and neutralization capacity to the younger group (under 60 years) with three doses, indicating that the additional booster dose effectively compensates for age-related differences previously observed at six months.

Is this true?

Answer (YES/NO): YES